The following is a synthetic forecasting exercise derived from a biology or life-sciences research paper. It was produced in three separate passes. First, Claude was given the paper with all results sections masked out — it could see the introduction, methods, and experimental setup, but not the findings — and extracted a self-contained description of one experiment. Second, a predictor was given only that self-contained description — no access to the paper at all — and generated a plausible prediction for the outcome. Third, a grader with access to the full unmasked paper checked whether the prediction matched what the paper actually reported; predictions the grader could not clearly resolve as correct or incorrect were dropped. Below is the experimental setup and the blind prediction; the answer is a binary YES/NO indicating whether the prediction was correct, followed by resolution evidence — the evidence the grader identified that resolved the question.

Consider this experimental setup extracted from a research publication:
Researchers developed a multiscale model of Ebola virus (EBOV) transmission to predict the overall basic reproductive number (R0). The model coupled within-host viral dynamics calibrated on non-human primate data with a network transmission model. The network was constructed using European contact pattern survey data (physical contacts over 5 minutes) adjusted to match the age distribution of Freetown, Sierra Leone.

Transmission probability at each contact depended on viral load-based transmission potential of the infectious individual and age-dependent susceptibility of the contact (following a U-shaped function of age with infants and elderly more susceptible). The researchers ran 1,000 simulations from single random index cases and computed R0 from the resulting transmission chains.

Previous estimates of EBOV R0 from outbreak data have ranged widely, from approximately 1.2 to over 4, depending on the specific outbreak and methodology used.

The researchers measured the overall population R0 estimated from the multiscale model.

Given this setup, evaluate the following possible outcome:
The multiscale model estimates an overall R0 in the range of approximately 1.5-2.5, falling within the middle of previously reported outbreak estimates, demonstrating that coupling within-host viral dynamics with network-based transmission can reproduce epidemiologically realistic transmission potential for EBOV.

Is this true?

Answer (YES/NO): NO